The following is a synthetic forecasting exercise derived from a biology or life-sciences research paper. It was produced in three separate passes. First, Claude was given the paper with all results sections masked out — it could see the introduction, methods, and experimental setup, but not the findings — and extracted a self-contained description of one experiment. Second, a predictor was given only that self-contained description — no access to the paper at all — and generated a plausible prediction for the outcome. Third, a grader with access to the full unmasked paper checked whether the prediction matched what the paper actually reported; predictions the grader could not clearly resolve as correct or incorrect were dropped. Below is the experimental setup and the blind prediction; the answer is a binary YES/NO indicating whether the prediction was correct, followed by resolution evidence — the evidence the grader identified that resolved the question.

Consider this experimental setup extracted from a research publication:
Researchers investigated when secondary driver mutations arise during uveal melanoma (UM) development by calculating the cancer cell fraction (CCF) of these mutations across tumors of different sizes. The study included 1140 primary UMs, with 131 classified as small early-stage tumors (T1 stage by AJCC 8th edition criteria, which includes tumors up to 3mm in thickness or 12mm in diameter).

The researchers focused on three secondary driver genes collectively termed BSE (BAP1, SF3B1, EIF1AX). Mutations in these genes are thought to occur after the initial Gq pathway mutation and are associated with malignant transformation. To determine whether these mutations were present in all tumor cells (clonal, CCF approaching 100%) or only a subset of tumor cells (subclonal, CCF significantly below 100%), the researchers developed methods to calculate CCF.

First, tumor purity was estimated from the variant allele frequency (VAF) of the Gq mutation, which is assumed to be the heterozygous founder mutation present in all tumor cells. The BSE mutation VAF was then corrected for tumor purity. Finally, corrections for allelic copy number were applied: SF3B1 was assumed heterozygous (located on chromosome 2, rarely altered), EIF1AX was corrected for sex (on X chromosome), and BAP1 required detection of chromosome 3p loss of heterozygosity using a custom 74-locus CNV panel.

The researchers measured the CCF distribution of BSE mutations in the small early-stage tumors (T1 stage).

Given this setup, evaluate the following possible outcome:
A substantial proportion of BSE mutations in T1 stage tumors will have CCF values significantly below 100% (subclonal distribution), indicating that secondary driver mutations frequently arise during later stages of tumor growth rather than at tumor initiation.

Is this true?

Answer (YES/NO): NO